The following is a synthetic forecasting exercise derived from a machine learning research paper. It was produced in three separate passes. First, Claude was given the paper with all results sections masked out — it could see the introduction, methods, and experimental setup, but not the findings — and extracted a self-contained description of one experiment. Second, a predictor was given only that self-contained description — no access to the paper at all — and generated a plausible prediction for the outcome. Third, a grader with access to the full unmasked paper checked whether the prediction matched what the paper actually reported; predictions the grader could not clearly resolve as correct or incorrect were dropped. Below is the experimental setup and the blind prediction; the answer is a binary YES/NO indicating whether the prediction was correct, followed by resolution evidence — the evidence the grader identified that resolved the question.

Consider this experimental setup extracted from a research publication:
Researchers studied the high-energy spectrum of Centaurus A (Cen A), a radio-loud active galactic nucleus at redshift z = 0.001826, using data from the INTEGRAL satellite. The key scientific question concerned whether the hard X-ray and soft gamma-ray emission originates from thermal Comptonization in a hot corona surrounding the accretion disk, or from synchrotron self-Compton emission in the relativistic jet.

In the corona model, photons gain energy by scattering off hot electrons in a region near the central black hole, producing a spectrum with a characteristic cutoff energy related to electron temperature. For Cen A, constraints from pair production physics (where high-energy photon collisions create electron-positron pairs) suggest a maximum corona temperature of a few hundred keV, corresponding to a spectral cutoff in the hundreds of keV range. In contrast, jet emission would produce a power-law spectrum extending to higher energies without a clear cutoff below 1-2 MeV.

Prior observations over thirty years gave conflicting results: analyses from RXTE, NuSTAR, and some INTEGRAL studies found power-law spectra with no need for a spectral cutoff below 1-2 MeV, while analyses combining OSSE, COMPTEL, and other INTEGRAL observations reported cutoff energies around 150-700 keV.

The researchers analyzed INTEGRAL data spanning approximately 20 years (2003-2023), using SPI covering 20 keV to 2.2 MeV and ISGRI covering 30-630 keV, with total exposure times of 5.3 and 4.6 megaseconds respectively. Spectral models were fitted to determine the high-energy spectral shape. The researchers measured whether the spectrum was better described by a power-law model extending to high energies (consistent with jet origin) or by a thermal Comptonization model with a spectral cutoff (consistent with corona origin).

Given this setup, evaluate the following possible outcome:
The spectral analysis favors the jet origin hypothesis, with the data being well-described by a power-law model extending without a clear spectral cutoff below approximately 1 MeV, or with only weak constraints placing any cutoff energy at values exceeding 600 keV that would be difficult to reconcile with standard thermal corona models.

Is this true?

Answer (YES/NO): YES